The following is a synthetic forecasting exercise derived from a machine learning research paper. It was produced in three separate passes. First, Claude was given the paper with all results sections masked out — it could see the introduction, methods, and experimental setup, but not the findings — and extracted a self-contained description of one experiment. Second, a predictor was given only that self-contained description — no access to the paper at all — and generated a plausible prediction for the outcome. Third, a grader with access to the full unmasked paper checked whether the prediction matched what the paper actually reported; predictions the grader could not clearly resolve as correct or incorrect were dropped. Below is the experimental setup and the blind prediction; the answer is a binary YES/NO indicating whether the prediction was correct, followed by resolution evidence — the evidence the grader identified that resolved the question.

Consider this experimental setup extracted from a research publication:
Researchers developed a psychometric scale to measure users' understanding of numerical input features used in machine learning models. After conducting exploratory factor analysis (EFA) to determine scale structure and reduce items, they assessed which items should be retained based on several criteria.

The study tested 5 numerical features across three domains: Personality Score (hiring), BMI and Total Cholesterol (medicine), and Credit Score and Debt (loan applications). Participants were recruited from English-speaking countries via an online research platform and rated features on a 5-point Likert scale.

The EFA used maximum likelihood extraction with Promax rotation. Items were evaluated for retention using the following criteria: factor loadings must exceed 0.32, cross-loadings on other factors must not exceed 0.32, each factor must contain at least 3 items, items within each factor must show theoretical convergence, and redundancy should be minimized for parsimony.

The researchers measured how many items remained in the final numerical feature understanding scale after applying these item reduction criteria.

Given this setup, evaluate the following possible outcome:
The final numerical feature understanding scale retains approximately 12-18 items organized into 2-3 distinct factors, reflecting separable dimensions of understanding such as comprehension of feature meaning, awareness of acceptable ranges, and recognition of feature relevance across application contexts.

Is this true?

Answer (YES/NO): NO